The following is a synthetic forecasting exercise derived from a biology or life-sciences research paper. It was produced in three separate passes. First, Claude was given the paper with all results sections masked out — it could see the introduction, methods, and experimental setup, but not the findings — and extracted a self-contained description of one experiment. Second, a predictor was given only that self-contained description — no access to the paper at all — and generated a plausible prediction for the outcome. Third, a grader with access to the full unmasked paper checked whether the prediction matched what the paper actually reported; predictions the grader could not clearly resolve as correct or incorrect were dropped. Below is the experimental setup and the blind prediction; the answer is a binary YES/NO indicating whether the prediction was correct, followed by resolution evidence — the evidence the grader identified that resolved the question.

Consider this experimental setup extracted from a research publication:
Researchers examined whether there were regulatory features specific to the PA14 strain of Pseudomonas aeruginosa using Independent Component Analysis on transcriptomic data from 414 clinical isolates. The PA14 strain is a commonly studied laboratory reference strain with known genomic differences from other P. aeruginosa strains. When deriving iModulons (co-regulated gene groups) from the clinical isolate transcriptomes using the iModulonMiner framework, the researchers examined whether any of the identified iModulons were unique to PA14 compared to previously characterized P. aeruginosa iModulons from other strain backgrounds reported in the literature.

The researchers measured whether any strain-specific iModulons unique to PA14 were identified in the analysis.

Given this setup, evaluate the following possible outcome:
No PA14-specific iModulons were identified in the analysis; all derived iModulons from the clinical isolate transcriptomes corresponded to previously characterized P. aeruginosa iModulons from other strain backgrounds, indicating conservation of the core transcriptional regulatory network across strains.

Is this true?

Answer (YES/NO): NO